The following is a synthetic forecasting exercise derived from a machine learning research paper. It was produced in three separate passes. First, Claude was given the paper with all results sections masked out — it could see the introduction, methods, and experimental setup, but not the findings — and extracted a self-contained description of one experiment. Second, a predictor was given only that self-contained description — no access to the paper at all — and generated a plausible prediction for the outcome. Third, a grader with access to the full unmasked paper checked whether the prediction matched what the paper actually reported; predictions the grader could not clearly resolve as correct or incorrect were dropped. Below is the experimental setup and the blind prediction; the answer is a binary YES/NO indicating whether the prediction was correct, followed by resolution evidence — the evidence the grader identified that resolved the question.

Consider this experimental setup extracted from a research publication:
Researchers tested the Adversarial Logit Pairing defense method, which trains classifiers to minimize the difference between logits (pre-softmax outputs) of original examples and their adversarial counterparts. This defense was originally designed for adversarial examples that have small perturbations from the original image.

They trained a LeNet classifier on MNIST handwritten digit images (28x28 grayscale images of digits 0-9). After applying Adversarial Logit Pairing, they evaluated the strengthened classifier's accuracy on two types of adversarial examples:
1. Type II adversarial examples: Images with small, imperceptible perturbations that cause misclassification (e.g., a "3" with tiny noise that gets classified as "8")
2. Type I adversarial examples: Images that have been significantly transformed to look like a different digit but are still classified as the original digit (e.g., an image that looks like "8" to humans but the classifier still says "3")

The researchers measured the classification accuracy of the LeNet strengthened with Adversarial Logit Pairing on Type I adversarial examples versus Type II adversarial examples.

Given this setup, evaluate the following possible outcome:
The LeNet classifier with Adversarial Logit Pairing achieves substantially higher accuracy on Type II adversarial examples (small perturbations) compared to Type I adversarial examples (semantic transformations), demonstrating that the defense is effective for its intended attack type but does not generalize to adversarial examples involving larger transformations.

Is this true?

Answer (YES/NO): YES